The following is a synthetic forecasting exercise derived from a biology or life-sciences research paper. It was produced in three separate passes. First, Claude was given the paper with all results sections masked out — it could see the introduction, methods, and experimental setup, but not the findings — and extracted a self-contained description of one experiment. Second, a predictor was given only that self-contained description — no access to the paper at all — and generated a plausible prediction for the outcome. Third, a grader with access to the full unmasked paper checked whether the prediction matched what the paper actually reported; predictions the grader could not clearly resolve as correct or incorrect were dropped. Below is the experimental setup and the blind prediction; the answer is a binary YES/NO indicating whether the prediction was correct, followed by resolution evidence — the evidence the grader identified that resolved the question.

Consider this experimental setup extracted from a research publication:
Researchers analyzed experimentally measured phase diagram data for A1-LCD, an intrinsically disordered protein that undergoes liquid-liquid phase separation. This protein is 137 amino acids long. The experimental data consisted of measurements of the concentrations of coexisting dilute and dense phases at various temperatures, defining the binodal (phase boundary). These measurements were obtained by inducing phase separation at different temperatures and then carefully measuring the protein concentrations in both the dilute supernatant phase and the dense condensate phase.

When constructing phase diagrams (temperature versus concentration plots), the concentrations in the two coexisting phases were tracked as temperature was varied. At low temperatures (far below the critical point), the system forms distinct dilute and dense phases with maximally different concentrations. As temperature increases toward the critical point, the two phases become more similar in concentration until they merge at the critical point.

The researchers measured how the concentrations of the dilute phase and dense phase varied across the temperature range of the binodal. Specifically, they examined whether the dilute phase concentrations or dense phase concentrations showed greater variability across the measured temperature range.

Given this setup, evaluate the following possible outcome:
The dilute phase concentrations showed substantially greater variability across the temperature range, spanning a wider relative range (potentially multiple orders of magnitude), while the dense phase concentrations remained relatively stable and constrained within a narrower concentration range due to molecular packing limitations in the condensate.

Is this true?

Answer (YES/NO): YES